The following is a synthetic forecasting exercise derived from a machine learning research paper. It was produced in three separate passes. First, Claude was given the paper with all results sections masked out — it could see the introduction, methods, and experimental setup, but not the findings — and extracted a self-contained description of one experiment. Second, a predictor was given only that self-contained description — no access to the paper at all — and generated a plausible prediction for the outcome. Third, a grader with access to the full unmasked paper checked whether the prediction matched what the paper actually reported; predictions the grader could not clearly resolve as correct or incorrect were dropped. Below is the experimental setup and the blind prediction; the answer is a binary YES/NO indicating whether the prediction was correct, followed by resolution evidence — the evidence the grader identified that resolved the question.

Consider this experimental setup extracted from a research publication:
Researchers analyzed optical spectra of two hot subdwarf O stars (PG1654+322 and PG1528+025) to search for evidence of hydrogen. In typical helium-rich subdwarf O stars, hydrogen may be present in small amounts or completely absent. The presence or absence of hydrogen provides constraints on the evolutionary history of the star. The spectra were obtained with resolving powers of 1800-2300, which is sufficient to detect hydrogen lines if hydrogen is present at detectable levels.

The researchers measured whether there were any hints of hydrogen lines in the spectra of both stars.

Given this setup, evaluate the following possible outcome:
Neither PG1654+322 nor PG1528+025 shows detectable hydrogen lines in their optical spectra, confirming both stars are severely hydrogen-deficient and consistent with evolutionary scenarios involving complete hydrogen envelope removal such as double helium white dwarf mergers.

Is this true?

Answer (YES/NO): NO